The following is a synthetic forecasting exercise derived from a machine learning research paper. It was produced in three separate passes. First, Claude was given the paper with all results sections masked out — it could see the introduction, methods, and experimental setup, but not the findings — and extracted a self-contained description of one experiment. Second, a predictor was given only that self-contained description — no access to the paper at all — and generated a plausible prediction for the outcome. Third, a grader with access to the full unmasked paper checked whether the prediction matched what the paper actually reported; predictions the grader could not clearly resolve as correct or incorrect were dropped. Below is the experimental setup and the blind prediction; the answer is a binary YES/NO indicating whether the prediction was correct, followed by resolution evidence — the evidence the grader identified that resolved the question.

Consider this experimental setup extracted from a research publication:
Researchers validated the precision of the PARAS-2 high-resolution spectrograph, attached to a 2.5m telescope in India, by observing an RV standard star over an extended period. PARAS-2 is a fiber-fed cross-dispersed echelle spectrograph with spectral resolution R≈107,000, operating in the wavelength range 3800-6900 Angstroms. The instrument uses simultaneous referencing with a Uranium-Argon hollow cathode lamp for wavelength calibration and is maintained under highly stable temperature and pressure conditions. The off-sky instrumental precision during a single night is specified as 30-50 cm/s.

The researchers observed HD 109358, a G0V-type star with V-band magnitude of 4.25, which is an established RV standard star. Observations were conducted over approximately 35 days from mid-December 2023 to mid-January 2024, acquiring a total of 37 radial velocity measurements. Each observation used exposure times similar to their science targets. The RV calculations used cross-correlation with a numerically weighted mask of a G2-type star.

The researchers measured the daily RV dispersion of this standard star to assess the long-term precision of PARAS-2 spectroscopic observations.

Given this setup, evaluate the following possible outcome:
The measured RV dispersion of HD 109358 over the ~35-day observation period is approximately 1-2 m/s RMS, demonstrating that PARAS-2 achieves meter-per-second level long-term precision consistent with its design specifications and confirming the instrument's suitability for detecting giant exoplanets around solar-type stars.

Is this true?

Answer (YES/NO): NO